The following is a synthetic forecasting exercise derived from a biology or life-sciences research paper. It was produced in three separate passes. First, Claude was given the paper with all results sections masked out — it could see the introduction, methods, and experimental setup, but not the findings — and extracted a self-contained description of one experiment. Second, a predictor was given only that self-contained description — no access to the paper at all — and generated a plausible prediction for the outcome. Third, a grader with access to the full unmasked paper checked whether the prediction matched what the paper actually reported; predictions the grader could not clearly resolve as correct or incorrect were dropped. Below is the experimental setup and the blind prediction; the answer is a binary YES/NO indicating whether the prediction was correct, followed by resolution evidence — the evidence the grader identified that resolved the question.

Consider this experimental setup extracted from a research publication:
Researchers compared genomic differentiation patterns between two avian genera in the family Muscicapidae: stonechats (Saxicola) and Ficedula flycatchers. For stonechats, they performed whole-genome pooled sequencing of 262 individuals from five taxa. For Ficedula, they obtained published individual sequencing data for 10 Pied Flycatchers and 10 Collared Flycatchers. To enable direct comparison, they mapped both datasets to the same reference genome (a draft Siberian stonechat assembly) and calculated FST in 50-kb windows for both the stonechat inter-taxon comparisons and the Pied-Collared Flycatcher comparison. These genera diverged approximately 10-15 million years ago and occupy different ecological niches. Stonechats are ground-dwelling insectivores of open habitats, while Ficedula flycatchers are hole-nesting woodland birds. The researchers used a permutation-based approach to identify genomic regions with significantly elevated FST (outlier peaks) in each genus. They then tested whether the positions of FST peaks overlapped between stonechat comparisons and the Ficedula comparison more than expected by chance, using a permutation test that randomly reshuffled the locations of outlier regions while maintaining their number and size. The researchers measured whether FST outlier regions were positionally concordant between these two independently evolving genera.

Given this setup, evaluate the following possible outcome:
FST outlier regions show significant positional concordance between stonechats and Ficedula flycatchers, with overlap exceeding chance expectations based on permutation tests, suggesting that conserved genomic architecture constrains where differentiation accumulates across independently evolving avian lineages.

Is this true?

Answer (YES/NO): NO